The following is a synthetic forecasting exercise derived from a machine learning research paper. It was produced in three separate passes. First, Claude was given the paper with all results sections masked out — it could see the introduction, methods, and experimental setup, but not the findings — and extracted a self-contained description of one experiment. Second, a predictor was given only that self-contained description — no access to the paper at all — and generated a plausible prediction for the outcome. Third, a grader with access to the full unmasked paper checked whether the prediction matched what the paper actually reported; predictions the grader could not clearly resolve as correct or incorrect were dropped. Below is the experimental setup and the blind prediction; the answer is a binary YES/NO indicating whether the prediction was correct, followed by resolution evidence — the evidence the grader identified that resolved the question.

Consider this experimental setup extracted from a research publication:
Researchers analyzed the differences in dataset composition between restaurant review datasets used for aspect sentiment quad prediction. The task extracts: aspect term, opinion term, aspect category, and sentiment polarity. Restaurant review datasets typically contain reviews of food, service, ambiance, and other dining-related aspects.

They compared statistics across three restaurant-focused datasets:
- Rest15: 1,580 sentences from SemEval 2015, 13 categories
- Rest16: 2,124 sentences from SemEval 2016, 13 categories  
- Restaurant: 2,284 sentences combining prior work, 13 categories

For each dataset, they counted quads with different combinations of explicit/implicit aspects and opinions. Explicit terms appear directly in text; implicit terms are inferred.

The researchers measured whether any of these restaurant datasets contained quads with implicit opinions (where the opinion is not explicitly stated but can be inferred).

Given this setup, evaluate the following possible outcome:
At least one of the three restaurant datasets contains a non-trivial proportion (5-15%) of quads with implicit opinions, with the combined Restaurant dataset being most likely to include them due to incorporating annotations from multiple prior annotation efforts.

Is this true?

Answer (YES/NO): NO